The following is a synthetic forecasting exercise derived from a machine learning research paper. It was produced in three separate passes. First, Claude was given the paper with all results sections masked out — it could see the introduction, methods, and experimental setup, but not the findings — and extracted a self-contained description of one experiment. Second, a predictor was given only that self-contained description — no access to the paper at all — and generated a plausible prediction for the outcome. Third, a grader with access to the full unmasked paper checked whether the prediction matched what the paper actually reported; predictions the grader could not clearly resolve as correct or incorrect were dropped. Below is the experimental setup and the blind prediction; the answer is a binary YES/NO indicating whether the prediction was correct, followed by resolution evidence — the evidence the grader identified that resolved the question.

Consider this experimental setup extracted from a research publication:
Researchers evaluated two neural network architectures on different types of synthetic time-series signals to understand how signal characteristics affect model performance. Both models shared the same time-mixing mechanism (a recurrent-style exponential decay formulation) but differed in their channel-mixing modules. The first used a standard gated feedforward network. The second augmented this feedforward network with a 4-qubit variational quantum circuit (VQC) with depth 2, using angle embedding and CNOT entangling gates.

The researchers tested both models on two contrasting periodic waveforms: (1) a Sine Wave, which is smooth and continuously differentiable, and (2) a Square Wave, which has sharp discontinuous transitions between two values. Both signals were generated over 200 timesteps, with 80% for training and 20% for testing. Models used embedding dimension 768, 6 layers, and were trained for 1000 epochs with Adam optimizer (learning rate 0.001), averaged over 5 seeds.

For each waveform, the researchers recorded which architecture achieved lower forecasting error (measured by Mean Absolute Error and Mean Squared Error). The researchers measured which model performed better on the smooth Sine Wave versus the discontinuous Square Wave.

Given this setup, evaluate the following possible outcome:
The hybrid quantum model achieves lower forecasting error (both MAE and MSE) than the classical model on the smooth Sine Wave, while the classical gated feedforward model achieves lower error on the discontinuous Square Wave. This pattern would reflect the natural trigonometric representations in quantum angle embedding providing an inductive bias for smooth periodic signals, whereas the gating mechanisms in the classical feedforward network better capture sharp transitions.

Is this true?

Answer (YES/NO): NO